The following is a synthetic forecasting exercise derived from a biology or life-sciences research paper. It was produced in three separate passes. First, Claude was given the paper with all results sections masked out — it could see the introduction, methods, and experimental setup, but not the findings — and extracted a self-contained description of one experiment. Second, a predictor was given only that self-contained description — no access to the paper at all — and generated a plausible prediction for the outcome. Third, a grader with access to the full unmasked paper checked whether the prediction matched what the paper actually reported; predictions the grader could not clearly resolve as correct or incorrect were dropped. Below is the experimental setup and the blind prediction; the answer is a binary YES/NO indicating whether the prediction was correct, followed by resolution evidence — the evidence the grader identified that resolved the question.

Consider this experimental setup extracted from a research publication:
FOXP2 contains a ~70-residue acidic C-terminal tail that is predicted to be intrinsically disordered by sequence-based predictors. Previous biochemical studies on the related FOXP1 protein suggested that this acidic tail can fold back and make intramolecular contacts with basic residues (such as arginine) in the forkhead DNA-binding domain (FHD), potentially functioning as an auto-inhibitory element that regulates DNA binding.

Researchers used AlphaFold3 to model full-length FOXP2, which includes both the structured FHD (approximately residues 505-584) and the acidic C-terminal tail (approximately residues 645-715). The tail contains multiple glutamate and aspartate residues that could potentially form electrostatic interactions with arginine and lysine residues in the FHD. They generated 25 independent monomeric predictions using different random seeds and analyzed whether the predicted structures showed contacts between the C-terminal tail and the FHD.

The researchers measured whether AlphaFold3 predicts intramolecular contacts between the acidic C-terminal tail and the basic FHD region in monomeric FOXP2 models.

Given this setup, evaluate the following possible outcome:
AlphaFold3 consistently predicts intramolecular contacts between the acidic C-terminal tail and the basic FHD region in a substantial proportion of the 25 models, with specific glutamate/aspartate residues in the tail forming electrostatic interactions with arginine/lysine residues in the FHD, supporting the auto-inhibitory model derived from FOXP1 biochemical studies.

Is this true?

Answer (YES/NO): NO